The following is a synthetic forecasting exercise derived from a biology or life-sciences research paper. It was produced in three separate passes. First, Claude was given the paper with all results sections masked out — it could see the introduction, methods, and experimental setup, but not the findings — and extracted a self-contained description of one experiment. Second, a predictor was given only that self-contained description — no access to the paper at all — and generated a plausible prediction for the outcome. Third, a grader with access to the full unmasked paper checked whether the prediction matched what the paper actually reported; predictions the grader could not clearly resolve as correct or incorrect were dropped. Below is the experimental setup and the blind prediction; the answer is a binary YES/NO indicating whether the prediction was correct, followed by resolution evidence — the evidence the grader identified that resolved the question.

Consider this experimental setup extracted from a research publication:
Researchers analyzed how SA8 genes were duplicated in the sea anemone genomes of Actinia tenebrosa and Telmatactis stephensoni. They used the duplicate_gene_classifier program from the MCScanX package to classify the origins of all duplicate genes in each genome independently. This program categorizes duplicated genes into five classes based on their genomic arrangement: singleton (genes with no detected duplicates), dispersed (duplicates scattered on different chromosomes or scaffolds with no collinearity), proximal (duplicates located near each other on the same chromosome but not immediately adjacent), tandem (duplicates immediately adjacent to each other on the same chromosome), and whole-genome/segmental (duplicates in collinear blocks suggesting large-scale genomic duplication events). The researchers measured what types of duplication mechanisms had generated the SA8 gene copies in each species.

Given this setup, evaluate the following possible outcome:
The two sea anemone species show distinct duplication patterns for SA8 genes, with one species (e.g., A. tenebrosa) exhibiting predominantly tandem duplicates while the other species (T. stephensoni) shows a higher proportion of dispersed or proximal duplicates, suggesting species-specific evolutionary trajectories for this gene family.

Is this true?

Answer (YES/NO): NO